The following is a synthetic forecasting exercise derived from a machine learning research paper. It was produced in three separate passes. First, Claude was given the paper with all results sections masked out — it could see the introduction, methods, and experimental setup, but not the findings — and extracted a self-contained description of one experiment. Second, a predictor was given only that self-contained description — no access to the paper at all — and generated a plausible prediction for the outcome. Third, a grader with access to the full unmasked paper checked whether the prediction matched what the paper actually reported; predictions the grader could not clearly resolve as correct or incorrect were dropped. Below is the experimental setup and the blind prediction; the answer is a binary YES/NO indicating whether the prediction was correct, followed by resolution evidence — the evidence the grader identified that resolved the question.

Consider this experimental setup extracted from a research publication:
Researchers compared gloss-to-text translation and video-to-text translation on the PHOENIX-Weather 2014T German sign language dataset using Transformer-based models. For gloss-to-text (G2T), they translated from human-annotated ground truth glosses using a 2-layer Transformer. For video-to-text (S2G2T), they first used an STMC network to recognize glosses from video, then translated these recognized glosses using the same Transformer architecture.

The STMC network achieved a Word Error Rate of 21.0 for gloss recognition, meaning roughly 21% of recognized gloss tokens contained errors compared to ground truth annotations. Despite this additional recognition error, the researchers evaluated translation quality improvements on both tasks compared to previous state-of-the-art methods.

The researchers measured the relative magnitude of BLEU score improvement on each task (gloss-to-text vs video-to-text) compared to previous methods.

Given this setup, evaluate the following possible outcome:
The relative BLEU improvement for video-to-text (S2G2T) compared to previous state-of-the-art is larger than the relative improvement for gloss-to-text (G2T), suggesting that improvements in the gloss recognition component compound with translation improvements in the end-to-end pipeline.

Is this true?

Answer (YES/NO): NO